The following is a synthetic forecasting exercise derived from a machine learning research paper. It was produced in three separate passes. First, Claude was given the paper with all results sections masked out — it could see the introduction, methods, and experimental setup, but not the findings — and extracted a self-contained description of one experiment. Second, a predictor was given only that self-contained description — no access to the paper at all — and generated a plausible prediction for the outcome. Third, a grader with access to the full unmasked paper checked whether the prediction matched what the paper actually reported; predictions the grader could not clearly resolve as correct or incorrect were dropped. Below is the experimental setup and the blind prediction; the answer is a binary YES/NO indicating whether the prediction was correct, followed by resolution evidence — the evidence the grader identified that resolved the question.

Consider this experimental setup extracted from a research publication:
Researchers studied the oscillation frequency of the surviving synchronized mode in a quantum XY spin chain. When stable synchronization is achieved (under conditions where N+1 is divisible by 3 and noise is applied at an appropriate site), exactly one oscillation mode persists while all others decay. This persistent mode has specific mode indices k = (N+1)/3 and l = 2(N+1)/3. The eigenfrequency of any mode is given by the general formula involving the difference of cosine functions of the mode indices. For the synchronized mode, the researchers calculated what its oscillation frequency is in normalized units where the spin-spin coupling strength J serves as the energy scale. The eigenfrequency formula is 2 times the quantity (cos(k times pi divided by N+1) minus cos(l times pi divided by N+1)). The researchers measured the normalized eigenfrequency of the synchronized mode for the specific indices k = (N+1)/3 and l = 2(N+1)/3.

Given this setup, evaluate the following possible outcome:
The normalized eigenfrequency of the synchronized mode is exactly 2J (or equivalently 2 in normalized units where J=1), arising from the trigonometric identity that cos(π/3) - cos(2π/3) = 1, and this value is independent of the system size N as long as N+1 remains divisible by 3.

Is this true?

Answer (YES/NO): YES